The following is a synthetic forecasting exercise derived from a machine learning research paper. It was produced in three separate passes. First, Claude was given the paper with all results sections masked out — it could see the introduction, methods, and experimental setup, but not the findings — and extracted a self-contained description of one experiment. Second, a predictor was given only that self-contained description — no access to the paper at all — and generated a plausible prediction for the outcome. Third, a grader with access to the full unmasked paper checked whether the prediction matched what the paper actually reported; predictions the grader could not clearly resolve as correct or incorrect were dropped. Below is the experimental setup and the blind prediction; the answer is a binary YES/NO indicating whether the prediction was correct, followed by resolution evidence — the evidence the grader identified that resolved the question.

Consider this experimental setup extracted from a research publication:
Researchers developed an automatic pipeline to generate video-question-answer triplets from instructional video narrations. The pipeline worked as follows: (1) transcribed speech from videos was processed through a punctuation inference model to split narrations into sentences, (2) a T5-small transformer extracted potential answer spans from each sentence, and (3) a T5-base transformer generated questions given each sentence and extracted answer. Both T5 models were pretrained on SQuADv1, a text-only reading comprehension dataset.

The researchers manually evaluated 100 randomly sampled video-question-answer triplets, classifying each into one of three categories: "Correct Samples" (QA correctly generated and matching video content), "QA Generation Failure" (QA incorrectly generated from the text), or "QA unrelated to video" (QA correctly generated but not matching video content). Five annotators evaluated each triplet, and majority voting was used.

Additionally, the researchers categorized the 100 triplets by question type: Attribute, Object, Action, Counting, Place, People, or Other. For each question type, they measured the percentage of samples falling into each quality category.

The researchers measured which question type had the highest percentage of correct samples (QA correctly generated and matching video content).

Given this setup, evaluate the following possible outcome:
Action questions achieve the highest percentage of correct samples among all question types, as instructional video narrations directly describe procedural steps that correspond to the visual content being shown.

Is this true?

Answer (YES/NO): YES